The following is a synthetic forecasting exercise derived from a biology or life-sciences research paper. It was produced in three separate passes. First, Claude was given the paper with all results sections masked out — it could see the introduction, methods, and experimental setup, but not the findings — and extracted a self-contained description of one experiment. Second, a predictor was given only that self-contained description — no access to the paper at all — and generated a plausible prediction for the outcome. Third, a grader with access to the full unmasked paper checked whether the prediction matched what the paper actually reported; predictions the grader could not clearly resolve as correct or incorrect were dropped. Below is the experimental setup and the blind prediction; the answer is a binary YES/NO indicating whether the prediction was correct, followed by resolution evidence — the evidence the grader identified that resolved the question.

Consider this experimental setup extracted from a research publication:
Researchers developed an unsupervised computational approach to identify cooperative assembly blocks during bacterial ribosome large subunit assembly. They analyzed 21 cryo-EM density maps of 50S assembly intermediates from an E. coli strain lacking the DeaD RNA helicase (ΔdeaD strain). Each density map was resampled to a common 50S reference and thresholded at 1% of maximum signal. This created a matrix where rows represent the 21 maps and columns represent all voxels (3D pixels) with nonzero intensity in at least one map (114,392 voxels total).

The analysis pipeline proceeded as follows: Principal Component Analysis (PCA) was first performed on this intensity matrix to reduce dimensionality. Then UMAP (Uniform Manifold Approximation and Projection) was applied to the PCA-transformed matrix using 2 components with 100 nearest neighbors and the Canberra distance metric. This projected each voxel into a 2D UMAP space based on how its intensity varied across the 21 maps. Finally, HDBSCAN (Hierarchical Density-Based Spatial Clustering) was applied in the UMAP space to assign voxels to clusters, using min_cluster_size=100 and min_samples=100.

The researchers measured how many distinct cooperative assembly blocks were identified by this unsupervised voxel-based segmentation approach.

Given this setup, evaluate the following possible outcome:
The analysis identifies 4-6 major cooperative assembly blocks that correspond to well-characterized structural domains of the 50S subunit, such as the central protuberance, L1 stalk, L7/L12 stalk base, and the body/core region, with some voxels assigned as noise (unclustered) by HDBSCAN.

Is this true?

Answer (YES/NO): NO